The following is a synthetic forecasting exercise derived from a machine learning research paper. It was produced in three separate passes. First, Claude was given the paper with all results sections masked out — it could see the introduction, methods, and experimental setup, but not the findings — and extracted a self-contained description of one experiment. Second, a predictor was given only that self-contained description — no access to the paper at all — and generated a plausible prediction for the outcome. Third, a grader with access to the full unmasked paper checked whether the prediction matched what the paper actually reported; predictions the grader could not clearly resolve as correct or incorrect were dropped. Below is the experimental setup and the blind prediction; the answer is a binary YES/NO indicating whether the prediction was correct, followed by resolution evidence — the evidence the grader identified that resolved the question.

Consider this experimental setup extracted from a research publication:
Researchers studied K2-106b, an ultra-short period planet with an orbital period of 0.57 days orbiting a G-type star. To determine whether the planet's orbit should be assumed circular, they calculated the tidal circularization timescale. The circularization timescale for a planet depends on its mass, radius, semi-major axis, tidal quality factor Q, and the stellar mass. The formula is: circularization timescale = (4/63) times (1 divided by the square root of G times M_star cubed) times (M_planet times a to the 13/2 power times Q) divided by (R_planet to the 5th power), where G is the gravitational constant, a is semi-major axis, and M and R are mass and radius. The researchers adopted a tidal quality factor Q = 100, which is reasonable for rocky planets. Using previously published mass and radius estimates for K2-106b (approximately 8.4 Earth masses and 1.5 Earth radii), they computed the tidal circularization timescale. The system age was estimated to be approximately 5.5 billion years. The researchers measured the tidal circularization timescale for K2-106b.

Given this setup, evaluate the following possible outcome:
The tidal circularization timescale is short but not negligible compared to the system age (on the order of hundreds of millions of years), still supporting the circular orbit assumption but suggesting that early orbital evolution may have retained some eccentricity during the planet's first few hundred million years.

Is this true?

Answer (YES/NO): NO